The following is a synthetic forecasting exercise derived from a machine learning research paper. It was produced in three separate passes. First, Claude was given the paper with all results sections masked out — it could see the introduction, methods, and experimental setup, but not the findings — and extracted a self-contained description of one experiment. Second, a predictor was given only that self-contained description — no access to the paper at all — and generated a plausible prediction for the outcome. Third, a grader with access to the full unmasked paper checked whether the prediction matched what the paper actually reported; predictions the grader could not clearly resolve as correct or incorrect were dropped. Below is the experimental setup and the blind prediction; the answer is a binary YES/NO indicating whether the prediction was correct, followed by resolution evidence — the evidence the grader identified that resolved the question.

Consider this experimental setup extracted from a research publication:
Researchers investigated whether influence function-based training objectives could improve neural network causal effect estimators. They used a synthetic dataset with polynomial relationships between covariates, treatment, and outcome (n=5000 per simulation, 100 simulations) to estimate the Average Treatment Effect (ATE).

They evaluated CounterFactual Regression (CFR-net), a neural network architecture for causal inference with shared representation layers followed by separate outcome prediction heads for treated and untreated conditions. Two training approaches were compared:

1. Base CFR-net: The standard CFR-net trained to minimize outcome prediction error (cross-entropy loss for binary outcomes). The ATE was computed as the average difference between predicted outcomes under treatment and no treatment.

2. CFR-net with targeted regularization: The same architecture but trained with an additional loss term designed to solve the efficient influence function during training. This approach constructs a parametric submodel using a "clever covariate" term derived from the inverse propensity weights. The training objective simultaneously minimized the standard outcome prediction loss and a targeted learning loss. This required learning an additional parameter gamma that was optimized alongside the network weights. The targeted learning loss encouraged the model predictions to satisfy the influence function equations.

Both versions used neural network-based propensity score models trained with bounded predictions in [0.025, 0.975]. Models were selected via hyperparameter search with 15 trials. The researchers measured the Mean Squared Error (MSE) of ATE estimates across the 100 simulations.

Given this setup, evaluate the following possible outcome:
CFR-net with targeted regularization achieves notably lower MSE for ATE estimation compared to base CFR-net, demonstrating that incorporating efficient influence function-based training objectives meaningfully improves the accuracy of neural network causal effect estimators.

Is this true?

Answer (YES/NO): NO